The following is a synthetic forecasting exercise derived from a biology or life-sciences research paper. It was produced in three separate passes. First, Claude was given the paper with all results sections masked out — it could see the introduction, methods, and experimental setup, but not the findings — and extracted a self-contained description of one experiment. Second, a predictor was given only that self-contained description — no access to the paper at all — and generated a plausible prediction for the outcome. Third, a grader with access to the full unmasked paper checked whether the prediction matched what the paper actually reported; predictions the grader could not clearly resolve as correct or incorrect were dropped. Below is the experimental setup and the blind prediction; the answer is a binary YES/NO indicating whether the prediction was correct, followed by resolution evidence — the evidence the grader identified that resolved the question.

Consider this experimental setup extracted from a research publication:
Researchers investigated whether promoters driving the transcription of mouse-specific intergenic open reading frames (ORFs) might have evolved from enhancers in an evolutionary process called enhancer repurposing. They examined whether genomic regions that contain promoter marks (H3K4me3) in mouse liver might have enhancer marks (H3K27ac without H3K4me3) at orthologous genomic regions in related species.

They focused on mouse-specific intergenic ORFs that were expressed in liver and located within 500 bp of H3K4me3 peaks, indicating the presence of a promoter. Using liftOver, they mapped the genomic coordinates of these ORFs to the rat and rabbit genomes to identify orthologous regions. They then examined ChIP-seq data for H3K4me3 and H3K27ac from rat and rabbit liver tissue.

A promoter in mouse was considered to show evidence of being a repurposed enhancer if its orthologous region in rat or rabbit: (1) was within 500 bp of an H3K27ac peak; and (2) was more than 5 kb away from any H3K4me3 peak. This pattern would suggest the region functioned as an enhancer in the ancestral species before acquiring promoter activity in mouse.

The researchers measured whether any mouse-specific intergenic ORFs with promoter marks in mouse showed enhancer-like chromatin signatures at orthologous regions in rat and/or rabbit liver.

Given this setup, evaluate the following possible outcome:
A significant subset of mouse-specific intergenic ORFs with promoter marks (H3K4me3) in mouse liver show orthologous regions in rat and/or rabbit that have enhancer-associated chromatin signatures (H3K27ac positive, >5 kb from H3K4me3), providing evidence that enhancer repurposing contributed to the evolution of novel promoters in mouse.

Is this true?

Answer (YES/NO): YES